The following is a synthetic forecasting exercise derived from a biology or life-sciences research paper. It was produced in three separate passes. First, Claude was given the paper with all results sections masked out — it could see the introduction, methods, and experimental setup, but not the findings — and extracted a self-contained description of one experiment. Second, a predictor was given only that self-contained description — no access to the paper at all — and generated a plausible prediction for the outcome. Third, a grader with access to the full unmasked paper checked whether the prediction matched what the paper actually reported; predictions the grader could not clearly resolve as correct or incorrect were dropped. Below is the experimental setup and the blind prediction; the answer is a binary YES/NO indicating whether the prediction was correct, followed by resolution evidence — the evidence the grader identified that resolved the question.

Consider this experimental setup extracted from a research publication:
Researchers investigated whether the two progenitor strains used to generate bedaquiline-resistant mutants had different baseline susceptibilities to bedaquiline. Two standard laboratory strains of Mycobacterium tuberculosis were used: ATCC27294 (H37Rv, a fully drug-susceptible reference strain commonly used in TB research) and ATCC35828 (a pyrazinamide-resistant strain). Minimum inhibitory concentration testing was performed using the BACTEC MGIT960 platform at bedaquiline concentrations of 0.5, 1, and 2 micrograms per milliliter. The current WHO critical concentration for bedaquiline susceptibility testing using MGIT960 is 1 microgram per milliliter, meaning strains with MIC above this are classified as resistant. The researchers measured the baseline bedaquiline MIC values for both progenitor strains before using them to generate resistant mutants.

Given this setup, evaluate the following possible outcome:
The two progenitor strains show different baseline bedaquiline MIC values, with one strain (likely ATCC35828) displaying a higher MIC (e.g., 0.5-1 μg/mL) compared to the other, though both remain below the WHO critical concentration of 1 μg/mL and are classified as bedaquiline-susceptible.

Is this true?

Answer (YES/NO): NO